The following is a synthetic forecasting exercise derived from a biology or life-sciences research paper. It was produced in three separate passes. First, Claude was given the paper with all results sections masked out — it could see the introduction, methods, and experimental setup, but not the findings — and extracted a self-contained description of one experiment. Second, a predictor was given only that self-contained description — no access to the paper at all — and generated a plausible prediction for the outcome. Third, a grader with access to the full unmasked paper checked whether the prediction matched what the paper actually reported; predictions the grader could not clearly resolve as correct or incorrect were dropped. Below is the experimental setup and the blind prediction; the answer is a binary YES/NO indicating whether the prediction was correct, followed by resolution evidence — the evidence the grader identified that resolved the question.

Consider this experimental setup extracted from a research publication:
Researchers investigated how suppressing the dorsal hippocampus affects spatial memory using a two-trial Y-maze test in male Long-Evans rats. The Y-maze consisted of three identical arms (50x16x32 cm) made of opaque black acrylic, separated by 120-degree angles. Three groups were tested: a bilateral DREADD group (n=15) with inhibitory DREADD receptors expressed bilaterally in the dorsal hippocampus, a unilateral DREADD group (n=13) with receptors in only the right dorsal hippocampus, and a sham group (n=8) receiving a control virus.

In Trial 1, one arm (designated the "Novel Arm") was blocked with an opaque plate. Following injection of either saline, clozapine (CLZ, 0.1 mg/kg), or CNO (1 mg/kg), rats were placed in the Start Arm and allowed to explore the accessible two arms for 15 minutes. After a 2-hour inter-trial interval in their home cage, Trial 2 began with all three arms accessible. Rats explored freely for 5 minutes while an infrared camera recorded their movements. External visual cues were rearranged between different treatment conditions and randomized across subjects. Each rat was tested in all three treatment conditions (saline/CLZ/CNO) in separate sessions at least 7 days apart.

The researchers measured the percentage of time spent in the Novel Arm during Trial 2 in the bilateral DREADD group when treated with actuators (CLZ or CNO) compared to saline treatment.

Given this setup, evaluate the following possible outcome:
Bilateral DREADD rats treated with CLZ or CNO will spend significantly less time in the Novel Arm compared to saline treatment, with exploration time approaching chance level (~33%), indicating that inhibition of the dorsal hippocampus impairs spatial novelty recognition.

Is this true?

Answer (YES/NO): YES